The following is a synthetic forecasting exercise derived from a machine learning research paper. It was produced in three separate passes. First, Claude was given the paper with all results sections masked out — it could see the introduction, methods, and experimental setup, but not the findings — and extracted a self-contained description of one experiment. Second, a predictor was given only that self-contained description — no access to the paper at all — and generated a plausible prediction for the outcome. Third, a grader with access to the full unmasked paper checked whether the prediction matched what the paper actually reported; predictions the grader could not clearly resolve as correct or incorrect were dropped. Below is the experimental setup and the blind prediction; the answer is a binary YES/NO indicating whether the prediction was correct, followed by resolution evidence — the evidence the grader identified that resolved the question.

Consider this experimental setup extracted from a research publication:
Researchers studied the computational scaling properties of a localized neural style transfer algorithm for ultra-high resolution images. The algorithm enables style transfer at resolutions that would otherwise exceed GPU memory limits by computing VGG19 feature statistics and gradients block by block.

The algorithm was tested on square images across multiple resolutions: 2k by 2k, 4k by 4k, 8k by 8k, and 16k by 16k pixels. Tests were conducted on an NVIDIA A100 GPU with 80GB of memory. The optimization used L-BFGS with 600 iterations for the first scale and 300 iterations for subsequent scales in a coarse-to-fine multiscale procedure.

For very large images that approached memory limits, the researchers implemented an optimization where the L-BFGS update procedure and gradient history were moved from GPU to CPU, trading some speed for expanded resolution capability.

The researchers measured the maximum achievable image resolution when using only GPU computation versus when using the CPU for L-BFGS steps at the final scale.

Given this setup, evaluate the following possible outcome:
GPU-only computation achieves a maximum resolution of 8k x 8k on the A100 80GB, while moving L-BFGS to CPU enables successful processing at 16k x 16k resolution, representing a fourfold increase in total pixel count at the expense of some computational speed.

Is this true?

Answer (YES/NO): NO